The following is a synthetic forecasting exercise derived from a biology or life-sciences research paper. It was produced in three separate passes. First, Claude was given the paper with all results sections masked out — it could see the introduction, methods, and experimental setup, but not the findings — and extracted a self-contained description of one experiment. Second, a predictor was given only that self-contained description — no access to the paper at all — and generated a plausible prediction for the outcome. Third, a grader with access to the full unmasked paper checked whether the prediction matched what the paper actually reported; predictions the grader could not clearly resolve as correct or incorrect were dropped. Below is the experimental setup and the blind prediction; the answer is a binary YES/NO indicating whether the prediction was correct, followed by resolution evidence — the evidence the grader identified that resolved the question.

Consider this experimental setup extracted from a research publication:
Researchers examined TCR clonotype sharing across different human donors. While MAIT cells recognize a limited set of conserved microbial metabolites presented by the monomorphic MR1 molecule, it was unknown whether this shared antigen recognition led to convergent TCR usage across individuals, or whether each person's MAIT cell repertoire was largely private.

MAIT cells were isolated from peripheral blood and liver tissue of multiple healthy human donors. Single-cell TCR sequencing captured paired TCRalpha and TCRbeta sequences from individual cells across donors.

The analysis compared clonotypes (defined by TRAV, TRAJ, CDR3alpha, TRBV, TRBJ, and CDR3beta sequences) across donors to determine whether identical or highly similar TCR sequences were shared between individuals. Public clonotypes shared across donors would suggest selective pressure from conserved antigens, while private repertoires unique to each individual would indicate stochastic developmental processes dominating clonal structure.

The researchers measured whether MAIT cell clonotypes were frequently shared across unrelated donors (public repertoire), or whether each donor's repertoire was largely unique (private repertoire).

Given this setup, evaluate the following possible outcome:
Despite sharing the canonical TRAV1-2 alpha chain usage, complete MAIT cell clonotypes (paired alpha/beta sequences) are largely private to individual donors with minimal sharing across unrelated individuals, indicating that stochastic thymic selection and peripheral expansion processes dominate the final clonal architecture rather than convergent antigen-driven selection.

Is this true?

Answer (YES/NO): YES